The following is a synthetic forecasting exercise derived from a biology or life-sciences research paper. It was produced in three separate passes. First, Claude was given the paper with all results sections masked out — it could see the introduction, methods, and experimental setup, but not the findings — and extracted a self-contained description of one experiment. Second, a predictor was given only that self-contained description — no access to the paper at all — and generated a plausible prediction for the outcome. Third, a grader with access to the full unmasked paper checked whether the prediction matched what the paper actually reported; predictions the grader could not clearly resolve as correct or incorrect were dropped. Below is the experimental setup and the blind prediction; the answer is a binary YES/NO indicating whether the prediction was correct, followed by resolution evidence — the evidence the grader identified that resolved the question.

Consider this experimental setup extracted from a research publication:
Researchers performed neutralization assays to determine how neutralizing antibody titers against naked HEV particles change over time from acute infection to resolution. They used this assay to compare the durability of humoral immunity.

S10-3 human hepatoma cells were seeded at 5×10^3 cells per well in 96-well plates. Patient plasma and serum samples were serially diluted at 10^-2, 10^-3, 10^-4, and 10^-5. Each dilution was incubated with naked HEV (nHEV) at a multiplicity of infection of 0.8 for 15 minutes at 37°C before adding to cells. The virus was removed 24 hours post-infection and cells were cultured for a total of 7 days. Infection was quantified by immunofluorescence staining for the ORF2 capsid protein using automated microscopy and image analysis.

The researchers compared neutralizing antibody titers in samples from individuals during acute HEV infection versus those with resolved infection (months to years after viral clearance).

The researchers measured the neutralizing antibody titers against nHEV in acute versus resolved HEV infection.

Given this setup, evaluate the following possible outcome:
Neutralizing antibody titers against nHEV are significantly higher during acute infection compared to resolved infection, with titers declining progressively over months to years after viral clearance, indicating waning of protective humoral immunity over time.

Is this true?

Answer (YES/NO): YES